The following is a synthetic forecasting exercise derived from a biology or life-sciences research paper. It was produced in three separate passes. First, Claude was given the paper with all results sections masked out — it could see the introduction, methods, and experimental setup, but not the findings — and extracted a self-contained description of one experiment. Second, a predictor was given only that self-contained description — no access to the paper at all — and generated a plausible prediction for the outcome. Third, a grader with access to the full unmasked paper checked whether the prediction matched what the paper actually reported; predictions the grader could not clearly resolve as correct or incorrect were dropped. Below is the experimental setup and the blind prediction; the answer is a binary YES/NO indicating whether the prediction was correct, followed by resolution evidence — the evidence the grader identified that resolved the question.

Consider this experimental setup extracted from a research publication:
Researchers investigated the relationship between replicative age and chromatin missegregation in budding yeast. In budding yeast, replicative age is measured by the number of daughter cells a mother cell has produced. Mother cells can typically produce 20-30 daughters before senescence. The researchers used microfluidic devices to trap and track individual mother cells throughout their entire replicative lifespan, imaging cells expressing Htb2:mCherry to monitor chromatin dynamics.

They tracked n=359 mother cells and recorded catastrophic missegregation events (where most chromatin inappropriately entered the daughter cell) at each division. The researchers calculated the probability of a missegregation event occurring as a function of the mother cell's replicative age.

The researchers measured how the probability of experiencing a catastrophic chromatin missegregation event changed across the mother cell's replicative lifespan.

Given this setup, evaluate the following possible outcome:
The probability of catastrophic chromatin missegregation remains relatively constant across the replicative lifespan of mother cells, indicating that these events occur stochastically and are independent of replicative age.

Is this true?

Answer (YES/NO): NO